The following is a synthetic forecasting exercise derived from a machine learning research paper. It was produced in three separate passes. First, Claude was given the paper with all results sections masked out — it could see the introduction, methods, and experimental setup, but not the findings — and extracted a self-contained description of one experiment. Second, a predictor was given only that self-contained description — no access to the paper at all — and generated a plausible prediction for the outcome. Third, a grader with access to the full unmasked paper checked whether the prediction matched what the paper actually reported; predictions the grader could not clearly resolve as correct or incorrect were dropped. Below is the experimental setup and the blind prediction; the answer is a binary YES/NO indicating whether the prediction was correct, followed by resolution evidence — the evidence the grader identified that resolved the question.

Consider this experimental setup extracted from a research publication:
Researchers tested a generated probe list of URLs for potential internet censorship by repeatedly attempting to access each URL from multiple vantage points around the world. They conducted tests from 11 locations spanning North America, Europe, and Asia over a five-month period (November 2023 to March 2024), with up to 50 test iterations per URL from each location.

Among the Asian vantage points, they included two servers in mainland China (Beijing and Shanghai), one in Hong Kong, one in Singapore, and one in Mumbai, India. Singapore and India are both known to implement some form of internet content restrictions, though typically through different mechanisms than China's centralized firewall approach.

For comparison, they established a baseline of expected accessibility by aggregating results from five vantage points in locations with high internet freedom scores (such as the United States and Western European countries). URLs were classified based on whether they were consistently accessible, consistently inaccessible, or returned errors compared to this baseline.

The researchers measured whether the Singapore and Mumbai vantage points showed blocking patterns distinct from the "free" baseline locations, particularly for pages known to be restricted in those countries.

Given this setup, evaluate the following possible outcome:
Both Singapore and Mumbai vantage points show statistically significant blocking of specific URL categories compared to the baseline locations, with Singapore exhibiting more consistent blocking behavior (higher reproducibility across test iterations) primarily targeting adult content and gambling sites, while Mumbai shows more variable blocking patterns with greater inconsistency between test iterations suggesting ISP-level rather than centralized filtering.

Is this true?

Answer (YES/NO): NO